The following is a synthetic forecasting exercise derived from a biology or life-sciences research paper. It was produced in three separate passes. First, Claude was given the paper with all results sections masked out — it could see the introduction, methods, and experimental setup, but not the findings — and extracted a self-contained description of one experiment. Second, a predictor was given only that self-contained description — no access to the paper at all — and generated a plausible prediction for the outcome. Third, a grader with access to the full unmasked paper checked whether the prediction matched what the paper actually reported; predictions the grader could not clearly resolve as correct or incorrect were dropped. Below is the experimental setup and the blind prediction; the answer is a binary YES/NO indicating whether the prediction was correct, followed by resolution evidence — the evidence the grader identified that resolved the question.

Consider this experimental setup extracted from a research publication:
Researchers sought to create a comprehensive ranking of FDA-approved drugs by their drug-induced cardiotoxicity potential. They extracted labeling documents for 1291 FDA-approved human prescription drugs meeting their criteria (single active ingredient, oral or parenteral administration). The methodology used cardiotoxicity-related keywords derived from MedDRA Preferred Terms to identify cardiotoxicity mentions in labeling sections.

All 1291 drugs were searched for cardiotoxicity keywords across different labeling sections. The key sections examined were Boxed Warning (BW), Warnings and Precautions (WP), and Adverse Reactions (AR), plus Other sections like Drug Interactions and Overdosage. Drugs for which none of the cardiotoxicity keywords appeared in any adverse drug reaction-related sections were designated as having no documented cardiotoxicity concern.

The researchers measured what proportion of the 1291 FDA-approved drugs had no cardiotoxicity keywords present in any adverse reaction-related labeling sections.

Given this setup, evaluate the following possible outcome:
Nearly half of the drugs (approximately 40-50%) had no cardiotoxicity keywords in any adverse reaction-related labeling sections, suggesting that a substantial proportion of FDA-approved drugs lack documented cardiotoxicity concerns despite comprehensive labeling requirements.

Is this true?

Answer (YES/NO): NO